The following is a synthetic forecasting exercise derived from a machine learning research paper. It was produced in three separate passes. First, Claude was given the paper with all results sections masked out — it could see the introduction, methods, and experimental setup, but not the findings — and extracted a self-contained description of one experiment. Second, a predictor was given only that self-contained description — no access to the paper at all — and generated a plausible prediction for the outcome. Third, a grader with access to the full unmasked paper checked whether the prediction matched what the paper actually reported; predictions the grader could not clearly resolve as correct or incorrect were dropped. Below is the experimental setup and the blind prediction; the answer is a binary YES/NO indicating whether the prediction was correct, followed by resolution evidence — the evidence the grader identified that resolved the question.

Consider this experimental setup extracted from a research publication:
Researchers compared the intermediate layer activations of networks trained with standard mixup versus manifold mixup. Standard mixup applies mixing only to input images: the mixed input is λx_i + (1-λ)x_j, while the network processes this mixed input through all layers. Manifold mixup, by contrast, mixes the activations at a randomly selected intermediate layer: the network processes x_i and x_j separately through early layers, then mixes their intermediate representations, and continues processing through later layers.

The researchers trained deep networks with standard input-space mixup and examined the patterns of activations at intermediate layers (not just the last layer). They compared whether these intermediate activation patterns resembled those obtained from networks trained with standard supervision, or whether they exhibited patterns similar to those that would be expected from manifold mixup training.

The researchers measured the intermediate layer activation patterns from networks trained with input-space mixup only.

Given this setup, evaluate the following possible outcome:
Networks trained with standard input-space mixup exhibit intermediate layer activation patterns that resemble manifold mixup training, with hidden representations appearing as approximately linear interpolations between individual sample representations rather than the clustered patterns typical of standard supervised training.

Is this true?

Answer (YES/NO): YES